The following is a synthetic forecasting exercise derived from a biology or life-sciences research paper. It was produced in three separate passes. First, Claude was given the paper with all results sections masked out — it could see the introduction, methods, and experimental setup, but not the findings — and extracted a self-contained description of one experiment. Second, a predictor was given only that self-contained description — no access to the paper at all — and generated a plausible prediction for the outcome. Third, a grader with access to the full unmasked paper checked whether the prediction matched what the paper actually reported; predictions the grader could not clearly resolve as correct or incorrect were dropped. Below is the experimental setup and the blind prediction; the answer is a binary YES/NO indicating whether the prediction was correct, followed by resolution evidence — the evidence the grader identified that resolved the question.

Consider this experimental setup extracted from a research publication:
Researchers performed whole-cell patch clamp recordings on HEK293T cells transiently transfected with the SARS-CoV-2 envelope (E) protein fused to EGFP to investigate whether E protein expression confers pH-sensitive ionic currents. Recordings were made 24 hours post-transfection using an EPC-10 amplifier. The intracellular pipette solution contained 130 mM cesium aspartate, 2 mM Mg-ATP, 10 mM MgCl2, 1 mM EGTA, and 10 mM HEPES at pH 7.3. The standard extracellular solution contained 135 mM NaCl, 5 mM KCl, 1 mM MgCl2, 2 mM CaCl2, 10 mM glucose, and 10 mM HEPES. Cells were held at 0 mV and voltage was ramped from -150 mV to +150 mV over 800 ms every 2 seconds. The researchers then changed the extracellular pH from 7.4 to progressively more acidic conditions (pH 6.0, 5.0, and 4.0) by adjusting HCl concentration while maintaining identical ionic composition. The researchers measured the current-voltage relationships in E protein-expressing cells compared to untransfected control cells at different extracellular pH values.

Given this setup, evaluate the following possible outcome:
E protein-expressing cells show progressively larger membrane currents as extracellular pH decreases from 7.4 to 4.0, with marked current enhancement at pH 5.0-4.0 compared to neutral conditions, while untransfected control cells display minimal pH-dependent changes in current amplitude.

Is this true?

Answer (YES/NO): NO